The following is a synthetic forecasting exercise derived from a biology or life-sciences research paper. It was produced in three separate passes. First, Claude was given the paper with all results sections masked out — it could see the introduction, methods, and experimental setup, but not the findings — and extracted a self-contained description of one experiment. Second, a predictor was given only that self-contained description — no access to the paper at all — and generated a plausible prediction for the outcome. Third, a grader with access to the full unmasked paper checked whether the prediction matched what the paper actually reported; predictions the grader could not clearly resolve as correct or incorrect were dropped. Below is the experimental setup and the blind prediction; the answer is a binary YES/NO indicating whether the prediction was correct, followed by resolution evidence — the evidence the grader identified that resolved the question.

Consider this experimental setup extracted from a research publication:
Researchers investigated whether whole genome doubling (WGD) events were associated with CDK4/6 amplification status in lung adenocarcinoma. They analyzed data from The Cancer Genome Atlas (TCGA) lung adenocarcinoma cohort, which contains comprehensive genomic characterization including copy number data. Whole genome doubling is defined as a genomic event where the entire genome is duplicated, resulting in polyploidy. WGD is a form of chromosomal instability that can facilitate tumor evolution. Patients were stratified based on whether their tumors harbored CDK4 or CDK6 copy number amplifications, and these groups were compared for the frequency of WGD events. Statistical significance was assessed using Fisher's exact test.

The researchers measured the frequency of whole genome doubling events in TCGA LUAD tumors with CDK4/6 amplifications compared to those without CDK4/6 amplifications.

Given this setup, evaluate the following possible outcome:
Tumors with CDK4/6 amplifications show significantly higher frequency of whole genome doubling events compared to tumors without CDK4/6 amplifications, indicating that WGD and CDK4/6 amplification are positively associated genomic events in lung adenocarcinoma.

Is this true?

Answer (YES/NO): YES